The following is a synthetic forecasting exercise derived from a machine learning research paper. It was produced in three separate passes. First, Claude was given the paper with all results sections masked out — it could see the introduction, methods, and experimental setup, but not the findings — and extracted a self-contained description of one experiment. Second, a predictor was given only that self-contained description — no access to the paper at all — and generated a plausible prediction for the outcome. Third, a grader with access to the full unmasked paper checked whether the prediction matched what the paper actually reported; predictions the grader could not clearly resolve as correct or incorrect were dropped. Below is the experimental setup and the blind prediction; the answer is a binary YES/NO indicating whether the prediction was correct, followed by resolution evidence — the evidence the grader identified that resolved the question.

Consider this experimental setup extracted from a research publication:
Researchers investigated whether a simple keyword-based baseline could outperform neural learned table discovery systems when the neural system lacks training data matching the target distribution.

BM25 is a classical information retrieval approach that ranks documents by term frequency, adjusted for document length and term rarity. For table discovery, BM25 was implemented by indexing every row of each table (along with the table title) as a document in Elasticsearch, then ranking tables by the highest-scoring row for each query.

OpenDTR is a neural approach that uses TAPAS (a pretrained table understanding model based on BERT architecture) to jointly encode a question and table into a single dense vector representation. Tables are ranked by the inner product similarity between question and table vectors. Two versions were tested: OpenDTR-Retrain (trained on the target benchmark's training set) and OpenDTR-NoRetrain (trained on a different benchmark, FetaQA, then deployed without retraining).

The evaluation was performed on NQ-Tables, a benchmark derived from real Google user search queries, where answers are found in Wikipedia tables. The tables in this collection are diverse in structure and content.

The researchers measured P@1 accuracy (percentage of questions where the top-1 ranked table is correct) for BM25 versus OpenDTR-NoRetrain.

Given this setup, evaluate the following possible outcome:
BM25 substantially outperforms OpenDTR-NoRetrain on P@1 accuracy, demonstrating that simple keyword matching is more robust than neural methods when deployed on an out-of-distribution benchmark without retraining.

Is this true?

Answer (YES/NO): NO